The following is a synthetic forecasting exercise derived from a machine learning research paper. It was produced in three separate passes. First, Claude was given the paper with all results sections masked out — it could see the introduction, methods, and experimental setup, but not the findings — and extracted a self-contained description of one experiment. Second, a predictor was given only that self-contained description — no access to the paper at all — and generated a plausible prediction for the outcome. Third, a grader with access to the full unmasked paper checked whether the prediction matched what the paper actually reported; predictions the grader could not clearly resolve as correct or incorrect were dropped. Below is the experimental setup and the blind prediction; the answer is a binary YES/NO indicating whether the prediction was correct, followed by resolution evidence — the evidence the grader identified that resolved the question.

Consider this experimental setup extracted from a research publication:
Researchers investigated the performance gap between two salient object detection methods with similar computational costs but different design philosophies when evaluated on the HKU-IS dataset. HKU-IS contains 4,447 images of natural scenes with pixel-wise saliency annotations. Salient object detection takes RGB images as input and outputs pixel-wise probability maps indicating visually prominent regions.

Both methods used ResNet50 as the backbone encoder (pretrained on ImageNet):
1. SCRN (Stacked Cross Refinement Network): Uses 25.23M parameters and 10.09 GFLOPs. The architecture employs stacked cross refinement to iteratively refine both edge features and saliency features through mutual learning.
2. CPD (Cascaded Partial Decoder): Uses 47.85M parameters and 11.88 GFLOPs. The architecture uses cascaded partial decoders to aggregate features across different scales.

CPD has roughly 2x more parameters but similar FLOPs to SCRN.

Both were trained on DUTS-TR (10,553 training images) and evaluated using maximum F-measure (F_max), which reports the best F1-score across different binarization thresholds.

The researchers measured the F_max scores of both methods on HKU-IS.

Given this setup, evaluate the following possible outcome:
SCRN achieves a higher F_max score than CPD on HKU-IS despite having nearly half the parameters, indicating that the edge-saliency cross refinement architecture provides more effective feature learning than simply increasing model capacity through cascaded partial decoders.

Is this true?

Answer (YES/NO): YES